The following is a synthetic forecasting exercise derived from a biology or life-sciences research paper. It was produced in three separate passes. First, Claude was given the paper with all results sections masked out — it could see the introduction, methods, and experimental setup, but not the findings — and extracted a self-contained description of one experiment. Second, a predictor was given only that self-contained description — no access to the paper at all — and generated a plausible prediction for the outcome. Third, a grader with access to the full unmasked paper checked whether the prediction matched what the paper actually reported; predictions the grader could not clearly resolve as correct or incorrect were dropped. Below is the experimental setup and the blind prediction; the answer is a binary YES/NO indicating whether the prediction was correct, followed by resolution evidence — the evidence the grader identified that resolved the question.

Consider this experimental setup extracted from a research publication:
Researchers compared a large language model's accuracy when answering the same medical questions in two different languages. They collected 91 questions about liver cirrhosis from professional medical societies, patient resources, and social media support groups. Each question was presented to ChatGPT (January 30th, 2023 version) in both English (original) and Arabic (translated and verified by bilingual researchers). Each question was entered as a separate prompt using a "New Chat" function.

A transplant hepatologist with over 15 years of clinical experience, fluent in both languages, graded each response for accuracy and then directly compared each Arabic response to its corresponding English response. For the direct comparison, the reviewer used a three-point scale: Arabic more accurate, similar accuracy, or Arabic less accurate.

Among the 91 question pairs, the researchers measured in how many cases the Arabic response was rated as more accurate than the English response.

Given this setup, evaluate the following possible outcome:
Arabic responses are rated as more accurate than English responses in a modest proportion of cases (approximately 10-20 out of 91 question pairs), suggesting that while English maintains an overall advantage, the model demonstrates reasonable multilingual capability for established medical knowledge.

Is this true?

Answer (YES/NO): NO